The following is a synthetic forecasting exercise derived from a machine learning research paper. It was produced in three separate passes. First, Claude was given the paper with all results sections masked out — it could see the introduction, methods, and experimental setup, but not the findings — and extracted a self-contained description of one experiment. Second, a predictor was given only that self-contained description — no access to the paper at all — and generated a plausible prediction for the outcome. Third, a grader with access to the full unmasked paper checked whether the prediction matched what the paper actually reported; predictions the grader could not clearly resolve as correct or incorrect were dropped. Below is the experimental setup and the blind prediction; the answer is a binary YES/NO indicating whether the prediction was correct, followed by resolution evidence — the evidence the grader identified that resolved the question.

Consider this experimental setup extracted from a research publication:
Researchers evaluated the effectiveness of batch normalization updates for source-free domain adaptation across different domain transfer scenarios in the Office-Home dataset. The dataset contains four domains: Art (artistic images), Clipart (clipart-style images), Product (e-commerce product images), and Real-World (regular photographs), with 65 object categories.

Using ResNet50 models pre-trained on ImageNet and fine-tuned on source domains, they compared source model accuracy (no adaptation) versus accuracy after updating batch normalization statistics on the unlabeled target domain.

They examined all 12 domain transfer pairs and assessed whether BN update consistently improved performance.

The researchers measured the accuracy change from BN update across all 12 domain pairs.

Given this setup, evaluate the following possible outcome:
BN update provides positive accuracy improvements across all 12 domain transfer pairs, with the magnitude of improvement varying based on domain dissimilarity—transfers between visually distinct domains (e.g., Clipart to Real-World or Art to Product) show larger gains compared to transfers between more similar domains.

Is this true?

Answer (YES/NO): NO